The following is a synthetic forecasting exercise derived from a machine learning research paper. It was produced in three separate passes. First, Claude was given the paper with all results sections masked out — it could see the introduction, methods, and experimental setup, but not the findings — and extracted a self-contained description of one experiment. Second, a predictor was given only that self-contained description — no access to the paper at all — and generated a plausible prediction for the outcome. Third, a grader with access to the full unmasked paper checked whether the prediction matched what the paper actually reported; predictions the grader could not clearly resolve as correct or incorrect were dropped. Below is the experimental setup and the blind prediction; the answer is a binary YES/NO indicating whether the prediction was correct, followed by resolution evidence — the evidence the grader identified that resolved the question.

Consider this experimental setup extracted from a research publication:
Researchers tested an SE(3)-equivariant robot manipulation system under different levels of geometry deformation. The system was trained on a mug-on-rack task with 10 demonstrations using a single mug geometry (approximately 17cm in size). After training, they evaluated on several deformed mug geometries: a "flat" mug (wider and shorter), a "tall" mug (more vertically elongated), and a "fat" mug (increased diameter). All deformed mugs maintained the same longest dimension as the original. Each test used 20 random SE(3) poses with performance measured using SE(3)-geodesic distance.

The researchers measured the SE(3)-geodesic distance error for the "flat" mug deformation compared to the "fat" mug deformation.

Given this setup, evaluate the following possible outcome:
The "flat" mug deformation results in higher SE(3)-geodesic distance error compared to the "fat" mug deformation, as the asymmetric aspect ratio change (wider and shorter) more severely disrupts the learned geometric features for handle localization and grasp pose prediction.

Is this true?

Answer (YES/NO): YES